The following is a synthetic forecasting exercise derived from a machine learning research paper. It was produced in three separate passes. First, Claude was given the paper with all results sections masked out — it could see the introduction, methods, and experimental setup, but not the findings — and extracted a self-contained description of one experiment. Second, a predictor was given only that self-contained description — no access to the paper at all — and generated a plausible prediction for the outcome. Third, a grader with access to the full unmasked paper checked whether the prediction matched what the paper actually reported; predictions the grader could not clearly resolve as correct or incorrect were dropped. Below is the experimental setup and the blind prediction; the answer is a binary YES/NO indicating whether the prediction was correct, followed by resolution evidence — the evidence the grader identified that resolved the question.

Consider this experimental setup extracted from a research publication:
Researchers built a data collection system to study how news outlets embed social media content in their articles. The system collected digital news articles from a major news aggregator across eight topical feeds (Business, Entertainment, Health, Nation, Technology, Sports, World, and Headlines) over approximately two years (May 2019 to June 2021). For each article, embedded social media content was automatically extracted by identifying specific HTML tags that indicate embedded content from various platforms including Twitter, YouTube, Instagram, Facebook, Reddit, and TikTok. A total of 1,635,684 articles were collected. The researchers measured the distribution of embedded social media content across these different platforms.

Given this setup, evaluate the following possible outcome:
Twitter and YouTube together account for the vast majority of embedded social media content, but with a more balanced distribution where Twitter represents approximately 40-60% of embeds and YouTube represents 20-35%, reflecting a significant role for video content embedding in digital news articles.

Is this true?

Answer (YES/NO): NO